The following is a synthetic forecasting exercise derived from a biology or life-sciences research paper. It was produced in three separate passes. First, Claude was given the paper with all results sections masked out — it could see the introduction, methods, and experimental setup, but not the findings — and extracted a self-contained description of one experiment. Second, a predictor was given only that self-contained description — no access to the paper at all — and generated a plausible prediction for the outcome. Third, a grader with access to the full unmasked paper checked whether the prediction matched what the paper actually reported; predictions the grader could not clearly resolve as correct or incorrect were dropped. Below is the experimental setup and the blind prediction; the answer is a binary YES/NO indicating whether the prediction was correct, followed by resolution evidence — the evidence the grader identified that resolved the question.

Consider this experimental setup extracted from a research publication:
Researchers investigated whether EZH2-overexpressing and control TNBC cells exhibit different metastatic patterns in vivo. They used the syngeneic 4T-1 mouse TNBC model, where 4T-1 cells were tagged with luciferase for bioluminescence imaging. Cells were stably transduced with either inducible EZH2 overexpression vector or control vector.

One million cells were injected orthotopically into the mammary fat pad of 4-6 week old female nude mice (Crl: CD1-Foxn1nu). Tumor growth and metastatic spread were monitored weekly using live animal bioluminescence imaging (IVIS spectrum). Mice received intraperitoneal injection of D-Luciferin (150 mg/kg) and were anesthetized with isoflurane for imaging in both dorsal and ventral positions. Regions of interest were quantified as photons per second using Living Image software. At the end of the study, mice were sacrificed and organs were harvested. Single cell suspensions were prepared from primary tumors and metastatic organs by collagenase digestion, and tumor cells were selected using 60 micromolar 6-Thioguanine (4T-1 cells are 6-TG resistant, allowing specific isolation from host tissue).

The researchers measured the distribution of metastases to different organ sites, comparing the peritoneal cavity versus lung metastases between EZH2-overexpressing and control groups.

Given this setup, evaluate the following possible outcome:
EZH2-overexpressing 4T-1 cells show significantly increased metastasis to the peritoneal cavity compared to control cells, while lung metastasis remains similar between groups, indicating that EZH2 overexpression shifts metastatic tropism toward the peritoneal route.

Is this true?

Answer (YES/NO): NO